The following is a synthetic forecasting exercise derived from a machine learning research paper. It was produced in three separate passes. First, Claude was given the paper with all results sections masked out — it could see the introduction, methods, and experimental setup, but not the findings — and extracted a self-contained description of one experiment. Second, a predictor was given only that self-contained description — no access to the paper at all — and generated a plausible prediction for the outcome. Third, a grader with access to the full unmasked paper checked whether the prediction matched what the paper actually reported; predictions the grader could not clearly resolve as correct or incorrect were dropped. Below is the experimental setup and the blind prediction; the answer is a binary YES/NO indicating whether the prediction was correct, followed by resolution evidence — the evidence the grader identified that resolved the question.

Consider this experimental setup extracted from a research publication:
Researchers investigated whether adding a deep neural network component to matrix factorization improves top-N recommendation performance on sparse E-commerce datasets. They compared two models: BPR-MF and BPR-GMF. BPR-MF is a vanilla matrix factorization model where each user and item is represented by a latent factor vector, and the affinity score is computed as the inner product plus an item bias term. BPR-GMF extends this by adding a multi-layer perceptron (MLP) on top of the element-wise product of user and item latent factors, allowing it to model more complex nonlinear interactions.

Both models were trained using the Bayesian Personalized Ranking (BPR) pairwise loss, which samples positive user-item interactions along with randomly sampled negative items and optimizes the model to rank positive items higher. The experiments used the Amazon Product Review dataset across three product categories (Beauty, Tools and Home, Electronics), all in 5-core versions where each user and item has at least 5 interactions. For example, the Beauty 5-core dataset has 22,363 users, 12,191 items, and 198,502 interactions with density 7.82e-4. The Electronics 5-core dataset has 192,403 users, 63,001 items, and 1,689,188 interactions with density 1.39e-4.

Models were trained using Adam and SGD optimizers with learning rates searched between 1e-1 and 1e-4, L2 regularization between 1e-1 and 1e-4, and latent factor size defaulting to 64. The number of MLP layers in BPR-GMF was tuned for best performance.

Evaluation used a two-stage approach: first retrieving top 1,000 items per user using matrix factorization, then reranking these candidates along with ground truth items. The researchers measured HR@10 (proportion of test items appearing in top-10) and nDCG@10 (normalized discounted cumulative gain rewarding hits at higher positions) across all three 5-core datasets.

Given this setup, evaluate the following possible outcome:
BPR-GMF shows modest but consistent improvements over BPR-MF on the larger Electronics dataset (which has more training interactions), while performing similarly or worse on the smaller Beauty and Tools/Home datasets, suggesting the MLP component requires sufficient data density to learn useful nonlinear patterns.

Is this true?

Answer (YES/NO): NO